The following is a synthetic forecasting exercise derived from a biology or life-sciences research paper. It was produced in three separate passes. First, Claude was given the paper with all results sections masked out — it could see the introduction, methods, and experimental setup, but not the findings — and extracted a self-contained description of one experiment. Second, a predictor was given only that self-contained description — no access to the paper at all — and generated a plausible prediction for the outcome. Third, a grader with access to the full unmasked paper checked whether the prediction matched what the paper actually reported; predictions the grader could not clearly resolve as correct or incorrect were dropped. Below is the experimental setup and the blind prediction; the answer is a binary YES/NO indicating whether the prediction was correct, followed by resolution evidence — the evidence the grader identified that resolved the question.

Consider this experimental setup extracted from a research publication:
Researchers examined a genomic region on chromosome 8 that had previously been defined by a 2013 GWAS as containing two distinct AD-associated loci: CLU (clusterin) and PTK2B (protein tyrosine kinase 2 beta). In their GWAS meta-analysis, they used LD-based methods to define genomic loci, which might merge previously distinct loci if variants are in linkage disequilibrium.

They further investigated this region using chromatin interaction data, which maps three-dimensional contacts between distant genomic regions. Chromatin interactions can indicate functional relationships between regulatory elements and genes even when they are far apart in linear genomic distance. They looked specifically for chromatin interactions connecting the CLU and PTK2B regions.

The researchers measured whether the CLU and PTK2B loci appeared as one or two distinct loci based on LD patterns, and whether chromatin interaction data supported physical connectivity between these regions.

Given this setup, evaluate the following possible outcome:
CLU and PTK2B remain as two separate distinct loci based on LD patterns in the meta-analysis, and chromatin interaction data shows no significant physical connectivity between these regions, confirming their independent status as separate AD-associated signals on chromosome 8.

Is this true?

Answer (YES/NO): NO